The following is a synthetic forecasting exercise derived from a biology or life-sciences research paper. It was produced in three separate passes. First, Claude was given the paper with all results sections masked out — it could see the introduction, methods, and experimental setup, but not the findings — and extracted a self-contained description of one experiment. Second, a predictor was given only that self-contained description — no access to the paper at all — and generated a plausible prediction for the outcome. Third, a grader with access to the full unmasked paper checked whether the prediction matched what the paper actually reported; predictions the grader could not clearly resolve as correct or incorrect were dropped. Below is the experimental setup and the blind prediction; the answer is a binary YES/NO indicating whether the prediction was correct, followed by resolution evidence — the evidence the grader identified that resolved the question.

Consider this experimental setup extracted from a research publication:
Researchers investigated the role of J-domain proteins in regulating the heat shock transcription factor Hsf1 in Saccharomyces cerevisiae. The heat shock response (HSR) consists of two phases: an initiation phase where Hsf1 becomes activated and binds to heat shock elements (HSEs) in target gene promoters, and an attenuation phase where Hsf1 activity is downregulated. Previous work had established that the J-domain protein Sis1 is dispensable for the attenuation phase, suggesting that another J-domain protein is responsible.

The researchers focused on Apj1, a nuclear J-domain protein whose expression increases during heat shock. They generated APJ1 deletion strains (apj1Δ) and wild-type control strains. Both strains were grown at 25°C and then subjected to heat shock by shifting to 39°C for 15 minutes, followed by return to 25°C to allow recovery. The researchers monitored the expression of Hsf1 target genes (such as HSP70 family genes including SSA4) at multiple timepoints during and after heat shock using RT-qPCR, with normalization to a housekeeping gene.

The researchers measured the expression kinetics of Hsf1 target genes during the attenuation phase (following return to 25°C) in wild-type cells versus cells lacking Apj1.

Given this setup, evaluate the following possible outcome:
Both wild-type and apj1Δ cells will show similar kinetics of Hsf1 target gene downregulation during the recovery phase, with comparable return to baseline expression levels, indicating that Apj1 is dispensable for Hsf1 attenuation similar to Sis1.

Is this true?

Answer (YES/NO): NO